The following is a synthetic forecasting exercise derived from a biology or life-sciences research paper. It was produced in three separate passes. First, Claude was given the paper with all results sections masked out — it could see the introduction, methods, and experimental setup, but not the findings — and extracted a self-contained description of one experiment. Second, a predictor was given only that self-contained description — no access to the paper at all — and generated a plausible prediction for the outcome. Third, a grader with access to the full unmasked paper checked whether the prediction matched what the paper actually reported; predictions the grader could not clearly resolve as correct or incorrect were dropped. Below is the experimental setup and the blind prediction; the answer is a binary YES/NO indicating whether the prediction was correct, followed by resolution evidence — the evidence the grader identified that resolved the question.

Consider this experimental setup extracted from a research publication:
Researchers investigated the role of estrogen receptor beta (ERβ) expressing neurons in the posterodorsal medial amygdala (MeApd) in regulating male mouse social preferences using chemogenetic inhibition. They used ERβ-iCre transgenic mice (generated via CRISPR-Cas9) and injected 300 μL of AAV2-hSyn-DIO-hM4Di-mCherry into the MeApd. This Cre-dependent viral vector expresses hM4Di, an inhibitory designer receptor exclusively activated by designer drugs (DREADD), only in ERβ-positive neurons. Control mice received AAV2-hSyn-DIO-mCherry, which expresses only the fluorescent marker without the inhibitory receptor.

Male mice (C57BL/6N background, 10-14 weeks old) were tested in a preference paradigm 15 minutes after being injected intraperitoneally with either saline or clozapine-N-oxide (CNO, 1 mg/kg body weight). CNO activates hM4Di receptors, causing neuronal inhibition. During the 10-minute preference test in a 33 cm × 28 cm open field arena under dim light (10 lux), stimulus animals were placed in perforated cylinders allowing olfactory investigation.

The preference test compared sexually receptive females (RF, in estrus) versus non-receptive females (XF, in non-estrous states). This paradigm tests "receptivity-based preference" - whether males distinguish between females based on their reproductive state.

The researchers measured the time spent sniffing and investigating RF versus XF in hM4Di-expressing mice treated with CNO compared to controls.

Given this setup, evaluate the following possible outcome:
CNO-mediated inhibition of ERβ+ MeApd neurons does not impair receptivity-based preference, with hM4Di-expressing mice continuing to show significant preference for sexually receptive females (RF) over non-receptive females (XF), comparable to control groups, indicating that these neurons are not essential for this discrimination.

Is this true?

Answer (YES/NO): NO